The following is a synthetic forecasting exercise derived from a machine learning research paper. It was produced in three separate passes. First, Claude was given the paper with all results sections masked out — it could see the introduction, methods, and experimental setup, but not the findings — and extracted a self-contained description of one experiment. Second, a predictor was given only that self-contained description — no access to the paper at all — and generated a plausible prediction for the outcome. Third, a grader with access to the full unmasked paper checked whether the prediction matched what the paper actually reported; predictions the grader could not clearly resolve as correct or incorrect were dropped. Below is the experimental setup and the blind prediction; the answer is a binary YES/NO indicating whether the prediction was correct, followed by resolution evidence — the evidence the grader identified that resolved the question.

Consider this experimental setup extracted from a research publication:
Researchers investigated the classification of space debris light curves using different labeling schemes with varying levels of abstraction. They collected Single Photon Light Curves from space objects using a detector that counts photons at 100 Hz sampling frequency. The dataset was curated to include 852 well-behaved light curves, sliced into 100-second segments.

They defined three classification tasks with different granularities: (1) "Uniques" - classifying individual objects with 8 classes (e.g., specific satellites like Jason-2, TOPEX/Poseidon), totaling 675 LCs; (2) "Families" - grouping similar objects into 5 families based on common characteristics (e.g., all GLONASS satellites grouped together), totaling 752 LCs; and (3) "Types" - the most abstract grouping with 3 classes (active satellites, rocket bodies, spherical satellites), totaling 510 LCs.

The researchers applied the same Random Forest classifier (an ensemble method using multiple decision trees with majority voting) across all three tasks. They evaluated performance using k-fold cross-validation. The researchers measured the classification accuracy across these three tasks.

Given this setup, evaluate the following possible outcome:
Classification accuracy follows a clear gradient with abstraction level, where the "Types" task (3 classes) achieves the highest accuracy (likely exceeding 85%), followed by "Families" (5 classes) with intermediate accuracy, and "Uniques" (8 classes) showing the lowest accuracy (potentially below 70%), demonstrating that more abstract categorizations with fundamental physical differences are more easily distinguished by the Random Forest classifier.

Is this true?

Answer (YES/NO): NO